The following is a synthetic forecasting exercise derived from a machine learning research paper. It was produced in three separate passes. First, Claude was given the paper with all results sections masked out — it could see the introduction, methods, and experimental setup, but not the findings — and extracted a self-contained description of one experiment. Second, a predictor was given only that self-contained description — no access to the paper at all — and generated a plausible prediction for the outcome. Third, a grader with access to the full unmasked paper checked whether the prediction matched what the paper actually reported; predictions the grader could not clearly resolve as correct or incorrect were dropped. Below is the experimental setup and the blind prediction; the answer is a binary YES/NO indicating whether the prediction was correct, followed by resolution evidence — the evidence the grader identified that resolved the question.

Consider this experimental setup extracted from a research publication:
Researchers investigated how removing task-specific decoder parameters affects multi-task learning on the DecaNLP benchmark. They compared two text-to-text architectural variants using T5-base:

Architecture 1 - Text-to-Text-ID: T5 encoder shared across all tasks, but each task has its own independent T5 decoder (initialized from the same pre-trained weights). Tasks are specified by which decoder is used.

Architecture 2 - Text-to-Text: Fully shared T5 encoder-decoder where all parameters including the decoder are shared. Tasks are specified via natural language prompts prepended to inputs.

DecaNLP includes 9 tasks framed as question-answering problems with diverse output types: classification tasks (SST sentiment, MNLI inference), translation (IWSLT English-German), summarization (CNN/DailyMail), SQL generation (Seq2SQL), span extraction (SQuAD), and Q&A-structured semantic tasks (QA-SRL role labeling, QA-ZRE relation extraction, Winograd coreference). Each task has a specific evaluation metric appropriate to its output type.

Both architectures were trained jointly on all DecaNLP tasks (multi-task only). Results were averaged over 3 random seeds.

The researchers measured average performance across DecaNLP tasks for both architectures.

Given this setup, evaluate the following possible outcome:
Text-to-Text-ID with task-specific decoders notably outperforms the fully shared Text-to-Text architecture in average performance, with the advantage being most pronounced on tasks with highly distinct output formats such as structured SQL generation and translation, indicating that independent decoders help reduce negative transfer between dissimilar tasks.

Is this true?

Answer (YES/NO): NO